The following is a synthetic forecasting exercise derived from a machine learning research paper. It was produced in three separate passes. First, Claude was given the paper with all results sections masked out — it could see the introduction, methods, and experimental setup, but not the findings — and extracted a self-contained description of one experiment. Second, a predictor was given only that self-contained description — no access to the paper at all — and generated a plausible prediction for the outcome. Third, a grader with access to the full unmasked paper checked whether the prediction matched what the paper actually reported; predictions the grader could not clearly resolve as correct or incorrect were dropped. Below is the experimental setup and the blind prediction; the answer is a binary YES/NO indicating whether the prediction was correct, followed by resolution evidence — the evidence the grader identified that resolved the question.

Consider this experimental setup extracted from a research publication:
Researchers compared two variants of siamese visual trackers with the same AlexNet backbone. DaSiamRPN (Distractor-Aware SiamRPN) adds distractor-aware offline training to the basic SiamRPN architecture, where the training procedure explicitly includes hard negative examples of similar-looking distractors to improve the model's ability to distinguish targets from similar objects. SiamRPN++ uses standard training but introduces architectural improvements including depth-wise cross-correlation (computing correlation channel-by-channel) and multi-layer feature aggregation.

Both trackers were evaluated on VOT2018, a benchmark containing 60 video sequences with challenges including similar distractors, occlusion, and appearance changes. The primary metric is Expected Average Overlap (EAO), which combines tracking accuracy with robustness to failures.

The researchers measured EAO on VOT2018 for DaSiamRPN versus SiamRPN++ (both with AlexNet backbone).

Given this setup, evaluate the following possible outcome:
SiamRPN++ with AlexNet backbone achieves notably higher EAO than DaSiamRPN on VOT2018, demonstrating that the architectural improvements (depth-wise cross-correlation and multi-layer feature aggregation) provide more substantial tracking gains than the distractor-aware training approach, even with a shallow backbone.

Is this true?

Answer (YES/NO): NO